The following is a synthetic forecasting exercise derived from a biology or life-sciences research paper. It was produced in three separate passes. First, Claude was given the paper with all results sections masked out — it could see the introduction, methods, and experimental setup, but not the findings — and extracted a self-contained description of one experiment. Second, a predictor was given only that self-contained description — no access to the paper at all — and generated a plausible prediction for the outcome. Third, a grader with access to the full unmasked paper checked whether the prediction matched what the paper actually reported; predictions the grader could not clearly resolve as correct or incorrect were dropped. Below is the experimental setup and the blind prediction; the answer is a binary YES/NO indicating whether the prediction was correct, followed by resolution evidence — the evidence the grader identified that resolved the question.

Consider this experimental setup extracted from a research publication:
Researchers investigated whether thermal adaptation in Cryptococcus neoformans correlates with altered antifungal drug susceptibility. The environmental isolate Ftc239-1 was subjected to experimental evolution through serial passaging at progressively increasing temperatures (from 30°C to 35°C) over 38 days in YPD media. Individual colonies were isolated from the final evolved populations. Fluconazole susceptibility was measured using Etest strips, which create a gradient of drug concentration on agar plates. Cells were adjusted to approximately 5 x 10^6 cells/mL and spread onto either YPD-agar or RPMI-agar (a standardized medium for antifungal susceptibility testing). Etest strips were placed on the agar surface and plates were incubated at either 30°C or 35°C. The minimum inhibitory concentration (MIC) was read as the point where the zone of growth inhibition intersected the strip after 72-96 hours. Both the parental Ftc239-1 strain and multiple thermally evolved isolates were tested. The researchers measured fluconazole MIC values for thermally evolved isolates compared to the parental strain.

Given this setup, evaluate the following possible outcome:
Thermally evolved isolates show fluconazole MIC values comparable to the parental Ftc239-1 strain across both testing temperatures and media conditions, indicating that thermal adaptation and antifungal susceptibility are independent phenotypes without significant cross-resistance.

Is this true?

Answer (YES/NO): NO